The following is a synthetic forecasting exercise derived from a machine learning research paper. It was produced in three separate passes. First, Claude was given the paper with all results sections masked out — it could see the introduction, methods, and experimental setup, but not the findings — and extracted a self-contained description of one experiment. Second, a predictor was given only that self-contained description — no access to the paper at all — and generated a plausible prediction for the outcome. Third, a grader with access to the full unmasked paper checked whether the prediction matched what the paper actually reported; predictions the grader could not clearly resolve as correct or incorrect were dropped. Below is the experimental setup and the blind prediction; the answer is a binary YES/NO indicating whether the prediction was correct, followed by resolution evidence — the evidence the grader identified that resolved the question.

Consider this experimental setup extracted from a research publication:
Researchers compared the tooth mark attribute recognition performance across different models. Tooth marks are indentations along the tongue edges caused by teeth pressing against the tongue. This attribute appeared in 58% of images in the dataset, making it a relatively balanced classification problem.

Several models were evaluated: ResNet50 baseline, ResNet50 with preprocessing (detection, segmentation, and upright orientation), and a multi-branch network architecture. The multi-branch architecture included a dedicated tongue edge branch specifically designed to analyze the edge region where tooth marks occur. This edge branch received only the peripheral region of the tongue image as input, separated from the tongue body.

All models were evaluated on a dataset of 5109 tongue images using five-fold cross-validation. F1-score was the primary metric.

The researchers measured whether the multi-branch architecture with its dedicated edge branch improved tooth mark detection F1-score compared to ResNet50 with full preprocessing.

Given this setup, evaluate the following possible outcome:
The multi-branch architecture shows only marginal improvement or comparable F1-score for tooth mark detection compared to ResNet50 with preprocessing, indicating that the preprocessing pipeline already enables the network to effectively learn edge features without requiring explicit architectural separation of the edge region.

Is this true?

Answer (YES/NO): YES